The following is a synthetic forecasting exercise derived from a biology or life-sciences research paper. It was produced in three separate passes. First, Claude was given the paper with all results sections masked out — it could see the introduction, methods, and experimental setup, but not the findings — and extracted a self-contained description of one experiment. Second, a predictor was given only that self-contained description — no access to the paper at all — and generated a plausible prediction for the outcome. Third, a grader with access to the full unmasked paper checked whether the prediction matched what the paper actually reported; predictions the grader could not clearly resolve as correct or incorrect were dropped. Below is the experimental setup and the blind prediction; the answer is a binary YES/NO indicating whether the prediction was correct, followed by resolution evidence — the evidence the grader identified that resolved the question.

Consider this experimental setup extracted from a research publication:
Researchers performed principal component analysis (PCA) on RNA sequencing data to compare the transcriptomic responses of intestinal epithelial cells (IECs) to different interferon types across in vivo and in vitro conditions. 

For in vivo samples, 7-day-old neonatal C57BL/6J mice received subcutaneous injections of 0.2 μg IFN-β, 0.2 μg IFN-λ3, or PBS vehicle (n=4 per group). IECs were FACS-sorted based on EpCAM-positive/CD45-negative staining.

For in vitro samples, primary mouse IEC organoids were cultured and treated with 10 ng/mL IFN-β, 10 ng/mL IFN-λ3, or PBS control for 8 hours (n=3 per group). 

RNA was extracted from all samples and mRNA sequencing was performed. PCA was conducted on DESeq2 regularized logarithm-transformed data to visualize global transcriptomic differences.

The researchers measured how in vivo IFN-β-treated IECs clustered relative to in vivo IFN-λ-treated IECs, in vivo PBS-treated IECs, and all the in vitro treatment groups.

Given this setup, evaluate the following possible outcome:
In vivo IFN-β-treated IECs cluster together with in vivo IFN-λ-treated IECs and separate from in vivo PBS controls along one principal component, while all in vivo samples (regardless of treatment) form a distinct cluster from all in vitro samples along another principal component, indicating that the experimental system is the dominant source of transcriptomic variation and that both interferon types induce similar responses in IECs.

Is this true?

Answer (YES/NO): NO